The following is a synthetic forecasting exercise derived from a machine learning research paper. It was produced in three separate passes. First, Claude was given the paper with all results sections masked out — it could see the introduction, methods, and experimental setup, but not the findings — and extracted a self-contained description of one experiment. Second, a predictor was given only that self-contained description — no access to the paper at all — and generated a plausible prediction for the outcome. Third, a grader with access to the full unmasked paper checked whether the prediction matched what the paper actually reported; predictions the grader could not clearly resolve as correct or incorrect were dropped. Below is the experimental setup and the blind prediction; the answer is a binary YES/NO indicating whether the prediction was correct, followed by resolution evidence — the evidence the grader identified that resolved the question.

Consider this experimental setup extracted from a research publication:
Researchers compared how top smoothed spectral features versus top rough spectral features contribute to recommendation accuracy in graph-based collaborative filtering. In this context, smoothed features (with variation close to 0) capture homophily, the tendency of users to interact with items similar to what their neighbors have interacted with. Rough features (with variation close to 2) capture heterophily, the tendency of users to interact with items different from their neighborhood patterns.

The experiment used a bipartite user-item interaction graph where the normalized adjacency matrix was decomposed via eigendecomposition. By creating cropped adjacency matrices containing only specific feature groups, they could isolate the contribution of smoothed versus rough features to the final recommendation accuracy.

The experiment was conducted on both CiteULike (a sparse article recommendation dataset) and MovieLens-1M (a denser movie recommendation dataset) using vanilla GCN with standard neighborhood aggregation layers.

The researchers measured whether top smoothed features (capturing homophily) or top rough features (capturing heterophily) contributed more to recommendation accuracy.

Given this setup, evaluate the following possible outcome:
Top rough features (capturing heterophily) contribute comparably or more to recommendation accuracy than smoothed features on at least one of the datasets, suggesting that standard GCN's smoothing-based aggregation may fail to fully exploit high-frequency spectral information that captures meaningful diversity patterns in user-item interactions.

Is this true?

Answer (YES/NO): NO